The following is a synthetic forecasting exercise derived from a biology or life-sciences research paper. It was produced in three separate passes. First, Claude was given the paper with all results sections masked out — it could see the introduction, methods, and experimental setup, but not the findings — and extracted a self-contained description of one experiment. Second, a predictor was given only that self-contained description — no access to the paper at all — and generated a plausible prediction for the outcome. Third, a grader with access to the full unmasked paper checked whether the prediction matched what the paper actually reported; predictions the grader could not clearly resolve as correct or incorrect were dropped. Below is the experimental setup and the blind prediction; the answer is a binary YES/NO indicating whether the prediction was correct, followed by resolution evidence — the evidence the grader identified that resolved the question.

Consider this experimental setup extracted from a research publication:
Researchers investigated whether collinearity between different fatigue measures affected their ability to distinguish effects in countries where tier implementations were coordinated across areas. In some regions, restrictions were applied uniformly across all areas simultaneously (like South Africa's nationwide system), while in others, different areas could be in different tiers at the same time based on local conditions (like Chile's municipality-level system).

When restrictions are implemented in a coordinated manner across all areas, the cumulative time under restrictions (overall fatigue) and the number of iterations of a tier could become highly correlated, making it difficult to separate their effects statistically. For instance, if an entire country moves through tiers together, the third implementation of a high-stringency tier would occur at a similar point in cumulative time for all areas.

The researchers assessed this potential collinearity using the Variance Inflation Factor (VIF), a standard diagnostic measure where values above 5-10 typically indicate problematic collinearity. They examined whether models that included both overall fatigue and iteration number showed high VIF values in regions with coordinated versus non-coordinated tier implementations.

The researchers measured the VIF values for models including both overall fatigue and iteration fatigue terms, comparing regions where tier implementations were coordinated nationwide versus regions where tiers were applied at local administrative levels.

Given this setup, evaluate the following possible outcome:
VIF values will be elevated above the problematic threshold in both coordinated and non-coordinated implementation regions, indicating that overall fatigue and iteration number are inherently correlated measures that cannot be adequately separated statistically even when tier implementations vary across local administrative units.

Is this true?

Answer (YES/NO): NO